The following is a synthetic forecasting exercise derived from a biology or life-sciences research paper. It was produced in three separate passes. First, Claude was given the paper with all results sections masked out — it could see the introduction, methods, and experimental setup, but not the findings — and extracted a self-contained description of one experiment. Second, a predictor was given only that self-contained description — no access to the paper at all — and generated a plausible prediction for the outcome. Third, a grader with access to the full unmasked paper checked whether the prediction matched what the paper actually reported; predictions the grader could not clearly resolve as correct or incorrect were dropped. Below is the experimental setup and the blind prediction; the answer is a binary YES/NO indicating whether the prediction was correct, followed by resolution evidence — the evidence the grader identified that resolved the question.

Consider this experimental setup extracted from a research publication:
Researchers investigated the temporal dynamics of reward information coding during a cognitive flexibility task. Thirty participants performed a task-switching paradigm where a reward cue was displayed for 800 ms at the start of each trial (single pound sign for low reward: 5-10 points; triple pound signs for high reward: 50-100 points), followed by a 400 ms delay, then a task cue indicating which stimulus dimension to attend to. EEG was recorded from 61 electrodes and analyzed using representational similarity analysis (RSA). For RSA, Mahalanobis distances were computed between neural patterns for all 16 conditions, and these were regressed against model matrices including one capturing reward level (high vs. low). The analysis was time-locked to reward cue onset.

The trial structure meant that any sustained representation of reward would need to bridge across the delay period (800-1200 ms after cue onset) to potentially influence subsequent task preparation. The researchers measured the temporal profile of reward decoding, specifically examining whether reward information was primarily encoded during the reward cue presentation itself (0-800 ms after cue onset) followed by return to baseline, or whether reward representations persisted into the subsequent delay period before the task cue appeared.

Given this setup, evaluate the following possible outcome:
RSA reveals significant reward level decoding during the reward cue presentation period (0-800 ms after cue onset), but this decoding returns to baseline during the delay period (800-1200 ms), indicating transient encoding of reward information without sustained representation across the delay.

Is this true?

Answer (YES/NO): NO